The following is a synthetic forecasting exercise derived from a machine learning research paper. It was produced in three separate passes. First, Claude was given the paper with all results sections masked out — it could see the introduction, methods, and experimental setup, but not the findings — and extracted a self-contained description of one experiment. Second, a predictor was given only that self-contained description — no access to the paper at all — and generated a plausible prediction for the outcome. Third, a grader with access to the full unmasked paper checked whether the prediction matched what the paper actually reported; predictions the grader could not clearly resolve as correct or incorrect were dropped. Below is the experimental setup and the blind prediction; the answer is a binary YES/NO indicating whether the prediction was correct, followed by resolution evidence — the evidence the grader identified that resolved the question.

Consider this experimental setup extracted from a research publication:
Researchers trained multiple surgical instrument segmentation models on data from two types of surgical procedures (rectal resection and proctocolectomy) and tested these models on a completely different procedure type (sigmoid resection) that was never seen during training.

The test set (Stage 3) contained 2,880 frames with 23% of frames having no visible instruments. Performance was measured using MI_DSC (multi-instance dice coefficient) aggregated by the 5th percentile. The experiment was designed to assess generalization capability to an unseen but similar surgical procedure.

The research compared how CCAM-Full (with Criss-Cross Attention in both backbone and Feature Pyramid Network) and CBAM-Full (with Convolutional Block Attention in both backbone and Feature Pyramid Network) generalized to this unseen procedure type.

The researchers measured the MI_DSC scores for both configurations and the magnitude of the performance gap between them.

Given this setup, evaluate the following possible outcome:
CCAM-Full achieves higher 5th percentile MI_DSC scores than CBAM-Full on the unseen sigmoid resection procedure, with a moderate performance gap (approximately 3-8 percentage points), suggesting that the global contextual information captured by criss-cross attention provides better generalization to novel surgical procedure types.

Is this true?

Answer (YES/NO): NO